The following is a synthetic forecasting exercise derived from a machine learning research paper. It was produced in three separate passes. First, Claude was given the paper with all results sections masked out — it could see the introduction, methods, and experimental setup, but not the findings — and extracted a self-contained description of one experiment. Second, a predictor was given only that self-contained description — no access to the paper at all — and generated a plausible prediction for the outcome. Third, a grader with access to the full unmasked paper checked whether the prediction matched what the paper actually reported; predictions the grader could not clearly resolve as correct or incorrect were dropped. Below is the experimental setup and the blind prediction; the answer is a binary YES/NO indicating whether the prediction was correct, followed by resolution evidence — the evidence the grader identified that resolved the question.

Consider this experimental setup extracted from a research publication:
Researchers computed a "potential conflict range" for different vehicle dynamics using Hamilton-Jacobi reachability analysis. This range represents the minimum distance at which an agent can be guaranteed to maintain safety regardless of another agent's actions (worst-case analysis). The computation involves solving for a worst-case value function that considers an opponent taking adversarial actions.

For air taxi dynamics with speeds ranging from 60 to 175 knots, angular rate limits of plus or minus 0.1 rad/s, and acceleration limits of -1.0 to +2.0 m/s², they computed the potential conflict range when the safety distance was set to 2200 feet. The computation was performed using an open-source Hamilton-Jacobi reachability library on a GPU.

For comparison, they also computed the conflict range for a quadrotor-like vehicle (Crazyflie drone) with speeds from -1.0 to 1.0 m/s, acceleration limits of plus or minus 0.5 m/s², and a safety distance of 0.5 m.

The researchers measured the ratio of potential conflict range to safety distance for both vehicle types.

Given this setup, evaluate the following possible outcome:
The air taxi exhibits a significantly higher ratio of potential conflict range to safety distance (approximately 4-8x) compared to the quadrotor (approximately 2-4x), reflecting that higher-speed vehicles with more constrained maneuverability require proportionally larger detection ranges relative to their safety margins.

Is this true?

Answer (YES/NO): NO